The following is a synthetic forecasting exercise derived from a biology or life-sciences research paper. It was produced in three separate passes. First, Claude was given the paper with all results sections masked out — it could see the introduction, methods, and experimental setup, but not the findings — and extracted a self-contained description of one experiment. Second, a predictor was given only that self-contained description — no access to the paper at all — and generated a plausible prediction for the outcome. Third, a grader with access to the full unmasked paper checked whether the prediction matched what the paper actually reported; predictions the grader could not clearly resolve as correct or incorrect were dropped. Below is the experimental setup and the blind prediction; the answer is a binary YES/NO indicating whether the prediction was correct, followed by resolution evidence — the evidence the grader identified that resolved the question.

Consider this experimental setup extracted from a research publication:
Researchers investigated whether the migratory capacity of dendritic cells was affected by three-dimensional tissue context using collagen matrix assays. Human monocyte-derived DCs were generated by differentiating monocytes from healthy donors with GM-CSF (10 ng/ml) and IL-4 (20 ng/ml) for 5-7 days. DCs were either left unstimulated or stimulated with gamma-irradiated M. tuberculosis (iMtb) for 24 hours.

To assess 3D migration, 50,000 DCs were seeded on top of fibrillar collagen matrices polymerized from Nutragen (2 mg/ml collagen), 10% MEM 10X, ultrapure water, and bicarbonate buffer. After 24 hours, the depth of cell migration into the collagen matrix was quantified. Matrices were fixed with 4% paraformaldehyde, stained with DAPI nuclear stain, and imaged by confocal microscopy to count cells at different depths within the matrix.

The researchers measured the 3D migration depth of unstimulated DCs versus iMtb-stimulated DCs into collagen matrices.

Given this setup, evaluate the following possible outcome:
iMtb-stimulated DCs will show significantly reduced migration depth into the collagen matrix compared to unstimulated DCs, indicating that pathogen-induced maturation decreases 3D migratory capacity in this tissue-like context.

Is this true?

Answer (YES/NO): NO